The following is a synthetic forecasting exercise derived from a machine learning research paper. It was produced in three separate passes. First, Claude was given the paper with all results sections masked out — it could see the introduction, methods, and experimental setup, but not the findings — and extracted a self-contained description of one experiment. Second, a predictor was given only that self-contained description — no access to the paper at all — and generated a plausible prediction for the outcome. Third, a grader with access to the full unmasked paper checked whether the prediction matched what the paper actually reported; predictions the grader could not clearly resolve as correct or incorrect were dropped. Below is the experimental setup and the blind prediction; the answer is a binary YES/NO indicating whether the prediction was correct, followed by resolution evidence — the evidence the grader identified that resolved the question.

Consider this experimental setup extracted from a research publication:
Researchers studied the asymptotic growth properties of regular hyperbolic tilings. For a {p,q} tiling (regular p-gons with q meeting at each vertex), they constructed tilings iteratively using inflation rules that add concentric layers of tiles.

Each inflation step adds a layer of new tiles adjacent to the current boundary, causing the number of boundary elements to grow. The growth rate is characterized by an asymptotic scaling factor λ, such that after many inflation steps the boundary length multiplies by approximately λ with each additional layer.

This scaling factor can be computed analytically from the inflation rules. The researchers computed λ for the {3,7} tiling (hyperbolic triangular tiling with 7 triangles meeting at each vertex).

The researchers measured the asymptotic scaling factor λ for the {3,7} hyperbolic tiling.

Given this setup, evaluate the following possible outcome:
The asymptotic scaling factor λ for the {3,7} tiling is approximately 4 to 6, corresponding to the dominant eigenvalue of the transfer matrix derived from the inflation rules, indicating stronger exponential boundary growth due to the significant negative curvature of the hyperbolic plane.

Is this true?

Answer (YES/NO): NO